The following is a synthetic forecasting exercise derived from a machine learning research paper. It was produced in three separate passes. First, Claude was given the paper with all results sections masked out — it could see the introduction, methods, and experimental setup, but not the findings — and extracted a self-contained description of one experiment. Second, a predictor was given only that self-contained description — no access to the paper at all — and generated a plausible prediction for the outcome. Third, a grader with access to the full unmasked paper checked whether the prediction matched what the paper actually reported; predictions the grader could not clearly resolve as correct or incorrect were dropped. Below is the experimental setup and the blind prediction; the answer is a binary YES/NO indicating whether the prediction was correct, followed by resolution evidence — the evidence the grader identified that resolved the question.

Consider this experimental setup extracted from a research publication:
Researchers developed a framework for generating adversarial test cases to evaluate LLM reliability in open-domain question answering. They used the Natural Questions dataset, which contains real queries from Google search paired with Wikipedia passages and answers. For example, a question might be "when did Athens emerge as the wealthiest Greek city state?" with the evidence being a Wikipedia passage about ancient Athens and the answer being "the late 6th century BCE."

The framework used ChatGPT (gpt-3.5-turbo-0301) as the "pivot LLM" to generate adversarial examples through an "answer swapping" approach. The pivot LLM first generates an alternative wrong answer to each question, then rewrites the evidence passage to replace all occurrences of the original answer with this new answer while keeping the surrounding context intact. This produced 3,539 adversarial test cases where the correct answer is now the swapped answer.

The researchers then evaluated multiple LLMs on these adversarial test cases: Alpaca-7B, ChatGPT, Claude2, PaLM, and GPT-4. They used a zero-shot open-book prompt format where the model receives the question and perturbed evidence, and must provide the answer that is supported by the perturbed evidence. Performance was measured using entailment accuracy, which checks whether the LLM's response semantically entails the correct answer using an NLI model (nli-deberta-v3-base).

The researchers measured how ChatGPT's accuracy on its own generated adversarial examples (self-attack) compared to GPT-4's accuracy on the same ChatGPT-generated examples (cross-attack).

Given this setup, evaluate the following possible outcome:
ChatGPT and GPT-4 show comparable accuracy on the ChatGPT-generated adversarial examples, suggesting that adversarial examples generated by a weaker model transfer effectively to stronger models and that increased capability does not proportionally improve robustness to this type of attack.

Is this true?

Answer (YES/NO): NO